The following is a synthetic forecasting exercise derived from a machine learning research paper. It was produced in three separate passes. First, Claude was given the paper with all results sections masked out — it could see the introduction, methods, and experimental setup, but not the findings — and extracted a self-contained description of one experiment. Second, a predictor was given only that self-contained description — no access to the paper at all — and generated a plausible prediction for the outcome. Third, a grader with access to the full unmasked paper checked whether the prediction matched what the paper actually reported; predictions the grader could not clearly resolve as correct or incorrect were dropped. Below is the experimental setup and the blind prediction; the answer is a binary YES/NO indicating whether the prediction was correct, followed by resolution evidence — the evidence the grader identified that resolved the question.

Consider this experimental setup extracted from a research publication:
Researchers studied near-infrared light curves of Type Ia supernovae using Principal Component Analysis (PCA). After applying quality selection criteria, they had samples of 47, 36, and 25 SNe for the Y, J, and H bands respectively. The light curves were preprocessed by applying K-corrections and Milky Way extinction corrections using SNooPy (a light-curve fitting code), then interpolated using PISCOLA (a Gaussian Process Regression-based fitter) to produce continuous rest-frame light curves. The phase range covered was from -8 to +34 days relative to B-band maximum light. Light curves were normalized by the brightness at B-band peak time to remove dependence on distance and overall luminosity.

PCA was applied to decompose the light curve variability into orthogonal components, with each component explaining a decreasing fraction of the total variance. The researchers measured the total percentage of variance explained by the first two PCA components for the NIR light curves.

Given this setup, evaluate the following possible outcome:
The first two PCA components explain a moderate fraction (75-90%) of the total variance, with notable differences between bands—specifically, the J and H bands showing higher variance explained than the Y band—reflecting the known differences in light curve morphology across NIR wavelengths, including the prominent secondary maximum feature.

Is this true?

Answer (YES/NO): NO